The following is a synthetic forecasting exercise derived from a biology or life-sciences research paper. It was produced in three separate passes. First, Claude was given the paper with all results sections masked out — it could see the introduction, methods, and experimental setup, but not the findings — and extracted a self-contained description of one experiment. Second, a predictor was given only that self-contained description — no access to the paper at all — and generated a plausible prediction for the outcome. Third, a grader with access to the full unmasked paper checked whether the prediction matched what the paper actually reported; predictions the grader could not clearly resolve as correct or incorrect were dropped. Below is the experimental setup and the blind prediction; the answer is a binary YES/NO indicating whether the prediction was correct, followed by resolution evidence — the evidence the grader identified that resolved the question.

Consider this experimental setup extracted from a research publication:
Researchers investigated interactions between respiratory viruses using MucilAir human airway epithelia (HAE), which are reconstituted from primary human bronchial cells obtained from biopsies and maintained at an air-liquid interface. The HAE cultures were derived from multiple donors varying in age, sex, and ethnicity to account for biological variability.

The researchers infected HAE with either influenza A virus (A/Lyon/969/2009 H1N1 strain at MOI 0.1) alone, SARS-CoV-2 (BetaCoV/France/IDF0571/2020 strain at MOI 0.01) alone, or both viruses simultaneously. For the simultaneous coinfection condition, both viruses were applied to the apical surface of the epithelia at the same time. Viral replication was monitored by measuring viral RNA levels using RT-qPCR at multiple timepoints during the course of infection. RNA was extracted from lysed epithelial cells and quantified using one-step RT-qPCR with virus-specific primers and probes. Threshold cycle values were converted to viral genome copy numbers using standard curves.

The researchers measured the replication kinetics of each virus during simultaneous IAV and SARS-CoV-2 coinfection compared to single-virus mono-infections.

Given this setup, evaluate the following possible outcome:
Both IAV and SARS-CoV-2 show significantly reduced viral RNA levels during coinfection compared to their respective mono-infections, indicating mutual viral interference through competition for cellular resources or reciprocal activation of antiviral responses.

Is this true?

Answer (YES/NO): NO